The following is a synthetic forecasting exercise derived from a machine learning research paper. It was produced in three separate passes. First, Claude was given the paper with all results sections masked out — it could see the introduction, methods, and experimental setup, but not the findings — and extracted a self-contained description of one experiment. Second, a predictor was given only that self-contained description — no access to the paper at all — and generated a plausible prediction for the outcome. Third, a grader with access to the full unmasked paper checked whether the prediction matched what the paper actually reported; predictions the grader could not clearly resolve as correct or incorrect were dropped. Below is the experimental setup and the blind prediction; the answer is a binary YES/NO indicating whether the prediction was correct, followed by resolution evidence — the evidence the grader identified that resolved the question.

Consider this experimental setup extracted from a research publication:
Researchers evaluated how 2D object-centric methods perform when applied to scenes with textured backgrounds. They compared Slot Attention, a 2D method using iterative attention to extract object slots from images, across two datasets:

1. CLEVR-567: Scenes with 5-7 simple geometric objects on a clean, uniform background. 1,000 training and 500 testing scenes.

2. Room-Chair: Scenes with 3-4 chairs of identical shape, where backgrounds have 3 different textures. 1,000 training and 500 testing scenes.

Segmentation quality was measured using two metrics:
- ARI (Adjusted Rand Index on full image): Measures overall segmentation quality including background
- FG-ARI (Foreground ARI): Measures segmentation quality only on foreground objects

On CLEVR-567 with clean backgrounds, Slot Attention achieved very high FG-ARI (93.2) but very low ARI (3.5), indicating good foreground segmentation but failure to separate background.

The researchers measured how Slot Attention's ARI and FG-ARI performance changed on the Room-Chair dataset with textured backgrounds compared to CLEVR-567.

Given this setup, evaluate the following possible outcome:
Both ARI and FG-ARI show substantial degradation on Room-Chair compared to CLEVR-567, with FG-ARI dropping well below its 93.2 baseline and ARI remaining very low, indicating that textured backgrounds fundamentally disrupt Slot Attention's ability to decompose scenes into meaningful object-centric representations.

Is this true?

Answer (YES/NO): NO